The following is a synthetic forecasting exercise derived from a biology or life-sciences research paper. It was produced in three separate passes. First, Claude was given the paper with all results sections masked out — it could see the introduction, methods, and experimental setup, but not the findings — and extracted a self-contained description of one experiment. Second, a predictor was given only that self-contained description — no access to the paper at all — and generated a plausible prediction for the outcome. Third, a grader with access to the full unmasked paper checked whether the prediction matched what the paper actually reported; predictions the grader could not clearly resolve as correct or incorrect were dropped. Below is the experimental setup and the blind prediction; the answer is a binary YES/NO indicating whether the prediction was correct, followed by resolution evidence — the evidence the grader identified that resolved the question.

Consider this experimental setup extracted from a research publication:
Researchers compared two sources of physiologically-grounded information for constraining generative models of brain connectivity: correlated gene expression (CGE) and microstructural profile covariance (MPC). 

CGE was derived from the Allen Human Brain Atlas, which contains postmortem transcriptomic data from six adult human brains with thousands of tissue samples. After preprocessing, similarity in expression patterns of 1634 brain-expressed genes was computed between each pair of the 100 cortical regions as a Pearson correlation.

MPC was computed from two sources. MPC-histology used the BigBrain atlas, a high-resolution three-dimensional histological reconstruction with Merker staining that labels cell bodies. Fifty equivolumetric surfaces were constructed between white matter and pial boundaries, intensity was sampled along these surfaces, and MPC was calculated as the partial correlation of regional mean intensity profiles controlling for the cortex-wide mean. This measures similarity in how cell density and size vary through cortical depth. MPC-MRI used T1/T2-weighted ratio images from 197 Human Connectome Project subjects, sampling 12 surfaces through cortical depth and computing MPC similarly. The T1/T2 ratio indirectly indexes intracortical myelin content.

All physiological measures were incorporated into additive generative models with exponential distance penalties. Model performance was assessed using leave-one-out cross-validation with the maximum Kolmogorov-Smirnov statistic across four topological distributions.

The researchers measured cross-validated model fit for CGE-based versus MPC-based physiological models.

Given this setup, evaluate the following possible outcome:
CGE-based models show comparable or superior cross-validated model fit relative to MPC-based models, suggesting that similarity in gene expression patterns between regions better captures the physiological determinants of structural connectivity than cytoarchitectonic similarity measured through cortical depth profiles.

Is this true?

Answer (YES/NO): YES